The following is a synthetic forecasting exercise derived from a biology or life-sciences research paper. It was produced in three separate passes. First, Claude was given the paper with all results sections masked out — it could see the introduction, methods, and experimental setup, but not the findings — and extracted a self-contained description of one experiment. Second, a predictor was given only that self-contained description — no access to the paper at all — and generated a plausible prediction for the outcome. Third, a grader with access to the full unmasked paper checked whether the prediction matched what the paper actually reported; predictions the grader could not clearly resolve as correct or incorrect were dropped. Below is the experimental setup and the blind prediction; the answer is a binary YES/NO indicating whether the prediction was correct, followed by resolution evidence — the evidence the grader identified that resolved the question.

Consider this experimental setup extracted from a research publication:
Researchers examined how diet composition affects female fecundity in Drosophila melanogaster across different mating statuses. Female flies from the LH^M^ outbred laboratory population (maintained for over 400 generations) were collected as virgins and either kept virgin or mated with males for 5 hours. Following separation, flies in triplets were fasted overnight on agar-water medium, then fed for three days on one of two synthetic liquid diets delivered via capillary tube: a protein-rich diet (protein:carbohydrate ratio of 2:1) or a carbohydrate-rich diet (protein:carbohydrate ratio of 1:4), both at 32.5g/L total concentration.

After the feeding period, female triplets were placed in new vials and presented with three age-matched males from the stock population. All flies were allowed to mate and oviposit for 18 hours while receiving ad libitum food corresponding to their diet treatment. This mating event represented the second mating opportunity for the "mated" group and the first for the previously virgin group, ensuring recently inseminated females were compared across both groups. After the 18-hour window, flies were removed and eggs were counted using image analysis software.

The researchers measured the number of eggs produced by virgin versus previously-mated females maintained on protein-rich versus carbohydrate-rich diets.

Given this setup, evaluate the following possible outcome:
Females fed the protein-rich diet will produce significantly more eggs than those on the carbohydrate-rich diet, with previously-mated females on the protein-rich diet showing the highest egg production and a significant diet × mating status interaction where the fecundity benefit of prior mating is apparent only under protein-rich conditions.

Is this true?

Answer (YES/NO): NO